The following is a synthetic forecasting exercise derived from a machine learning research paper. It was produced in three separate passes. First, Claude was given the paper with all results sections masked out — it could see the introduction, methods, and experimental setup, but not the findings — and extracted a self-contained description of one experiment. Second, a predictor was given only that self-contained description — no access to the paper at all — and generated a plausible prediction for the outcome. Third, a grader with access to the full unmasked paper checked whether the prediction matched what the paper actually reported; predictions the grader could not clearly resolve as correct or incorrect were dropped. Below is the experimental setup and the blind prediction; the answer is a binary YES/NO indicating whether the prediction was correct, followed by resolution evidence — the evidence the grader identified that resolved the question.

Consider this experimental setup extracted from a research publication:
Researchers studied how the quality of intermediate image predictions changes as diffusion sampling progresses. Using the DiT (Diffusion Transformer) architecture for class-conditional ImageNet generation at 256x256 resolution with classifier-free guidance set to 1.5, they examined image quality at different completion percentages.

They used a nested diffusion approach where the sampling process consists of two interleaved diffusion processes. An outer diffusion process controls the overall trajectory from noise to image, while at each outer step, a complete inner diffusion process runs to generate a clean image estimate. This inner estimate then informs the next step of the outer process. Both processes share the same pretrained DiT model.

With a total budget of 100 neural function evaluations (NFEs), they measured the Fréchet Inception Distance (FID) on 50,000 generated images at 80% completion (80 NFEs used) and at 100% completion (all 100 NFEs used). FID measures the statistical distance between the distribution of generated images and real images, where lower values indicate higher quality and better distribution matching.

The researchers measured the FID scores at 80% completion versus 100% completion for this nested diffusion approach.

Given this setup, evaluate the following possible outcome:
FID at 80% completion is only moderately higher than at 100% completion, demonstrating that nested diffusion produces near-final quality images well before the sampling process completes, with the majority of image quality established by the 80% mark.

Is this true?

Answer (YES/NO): YES